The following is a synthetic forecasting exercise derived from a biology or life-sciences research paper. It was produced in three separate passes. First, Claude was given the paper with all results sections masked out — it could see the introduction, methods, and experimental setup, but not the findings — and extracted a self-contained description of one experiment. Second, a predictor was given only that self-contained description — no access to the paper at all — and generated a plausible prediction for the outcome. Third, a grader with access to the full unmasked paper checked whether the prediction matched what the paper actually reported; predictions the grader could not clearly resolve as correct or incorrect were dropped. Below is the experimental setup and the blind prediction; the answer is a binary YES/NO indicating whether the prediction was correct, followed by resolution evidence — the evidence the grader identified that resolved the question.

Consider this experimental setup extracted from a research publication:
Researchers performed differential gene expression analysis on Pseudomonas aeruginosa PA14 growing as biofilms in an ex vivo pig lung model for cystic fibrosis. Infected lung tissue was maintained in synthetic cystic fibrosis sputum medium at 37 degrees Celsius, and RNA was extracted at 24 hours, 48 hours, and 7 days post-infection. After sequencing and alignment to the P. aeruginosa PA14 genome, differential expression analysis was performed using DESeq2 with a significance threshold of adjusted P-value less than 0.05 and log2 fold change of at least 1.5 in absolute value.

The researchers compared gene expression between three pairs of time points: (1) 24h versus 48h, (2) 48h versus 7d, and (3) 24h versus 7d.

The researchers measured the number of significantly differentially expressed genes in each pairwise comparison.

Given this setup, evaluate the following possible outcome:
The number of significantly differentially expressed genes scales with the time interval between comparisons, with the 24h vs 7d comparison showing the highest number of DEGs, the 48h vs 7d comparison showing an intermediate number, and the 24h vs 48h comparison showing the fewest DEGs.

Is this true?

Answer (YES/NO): NO